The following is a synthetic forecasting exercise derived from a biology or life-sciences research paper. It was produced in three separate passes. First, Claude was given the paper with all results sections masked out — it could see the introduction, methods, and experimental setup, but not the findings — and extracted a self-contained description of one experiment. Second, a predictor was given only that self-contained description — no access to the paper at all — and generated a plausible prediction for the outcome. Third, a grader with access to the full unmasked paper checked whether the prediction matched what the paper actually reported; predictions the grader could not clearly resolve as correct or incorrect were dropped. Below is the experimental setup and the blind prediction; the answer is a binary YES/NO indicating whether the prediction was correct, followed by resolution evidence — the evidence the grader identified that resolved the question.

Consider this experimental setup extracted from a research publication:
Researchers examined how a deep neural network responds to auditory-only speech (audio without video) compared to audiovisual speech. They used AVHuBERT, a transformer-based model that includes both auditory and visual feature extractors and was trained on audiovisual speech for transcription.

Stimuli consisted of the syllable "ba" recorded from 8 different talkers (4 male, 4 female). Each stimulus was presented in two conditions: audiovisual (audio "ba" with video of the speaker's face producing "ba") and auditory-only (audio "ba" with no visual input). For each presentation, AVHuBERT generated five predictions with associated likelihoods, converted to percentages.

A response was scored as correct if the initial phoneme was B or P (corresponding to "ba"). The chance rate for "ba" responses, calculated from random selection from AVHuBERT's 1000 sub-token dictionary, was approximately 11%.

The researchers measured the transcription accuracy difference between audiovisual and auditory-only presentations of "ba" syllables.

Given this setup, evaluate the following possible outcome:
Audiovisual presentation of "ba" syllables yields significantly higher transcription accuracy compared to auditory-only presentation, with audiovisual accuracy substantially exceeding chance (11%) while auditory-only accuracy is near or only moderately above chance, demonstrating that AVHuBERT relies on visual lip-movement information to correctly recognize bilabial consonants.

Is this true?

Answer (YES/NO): NO